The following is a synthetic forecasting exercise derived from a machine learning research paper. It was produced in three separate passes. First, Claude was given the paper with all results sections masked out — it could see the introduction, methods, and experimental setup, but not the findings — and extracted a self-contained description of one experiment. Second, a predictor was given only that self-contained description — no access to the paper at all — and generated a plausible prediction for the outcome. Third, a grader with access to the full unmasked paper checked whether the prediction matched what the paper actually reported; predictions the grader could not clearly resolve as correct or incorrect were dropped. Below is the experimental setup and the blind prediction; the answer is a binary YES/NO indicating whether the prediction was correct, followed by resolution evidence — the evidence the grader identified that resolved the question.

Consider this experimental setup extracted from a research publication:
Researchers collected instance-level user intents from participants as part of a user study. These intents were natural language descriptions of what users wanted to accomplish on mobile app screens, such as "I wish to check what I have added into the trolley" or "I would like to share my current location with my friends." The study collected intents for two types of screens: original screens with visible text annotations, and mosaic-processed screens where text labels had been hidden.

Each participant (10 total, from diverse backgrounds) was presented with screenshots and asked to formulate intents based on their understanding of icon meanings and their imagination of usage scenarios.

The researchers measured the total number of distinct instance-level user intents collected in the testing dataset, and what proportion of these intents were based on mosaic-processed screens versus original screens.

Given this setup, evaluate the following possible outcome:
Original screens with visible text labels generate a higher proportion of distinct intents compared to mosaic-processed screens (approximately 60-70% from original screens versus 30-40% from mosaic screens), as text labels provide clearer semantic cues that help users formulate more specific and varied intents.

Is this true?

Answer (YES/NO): YES